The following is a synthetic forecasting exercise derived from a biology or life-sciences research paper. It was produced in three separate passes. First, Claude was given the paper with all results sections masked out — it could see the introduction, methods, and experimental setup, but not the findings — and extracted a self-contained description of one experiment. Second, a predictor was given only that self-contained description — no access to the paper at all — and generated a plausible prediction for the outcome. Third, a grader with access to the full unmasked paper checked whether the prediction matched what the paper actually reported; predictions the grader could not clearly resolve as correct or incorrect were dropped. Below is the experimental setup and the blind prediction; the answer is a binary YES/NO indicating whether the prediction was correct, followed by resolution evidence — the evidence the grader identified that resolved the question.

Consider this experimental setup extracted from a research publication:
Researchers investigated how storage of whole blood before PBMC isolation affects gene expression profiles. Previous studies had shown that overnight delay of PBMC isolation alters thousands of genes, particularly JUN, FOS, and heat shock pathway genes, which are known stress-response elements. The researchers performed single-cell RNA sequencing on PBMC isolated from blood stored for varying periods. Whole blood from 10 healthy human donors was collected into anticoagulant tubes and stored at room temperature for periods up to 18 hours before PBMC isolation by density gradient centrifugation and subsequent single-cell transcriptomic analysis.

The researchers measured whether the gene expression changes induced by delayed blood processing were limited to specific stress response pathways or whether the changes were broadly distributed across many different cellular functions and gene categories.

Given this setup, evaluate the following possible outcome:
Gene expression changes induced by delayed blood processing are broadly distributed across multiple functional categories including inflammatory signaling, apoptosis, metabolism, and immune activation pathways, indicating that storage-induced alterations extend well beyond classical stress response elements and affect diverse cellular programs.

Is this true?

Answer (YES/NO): YES